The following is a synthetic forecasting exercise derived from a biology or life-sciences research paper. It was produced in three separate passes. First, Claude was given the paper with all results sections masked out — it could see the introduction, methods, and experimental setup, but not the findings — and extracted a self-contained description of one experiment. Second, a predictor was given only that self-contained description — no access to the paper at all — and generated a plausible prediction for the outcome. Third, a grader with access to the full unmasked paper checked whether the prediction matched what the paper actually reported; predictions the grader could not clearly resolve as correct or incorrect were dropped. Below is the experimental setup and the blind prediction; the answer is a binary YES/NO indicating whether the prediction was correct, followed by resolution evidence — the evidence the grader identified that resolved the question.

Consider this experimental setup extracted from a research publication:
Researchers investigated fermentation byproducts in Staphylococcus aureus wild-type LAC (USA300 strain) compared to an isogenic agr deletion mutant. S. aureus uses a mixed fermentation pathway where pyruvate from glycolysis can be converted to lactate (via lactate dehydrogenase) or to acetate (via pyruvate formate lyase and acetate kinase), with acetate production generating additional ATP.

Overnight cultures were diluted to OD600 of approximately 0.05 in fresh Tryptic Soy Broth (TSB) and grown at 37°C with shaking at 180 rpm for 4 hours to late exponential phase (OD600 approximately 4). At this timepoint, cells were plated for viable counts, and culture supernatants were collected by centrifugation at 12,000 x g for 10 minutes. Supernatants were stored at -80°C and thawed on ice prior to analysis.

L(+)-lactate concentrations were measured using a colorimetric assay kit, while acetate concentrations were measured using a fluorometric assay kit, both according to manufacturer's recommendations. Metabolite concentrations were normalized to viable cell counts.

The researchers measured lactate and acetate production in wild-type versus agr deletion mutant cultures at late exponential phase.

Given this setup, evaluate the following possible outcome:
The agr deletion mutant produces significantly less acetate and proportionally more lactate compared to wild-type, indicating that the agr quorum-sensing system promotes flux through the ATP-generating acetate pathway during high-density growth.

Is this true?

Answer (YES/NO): NO